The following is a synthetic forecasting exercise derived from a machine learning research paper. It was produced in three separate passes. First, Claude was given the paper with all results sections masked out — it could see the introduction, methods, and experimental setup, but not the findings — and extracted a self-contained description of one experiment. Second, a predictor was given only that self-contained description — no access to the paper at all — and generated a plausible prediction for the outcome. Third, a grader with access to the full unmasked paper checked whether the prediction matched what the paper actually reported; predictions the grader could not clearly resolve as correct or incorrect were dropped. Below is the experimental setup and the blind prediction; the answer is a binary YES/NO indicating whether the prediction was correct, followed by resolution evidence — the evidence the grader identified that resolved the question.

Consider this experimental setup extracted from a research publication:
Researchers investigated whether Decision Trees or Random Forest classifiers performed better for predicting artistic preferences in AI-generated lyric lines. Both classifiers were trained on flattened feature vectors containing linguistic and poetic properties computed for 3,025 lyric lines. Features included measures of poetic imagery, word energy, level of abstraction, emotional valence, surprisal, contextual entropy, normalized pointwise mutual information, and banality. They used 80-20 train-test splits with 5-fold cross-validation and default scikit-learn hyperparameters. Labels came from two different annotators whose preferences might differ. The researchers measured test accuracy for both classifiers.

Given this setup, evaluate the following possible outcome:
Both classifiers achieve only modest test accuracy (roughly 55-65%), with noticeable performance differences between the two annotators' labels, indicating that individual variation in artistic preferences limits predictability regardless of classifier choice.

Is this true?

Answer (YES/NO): NO